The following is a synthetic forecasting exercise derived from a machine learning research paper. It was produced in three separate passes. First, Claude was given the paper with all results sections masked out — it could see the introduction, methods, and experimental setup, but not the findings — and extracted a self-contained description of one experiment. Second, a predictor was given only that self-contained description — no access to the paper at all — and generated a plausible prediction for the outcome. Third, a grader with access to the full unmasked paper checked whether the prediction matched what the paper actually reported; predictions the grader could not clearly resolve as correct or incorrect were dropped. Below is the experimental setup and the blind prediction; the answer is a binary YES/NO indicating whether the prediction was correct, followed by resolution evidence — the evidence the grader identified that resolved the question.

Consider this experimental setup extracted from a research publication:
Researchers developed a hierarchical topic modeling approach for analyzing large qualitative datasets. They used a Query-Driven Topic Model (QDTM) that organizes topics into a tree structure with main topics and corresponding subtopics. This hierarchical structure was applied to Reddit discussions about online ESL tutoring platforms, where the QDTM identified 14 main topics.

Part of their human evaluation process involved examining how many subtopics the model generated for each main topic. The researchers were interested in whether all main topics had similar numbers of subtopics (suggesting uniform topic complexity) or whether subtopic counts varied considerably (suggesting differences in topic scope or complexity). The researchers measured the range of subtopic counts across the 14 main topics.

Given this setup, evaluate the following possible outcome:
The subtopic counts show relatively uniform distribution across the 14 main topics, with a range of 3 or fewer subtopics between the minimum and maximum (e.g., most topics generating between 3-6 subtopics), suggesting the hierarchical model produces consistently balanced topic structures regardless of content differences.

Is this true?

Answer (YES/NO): NO